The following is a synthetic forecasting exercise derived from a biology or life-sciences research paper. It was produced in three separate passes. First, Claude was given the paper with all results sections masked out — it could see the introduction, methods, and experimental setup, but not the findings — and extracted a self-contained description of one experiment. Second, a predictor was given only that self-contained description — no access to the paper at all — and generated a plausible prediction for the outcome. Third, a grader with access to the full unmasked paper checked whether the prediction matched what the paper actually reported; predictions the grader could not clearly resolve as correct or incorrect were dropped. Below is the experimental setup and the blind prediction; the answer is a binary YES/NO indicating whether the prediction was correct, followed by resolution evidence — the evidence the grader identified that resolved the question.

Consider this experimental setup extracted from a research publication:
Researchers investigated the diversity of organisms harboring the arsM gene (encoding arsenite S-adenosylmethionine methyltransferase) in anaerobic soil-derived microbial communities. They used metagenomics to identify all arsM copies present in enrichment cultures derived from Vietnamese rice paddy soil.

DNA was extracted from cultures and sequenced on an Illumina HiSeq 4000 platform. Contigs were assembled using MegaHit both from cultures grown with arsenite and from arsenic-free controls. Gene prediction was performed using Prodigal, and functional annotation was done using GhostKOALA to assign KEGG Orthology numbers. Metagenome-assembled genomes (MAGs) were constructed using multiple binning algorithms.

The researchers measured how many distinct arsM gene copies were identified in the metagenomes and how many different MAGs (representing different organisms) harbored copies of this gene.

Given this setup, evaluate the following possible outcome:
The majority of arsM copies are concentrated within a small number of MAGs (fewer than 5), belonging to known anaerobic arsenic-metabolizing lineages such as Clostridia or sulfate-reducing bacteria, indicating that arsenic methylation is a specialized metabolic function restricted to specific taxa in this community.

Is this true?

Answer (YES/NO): NO